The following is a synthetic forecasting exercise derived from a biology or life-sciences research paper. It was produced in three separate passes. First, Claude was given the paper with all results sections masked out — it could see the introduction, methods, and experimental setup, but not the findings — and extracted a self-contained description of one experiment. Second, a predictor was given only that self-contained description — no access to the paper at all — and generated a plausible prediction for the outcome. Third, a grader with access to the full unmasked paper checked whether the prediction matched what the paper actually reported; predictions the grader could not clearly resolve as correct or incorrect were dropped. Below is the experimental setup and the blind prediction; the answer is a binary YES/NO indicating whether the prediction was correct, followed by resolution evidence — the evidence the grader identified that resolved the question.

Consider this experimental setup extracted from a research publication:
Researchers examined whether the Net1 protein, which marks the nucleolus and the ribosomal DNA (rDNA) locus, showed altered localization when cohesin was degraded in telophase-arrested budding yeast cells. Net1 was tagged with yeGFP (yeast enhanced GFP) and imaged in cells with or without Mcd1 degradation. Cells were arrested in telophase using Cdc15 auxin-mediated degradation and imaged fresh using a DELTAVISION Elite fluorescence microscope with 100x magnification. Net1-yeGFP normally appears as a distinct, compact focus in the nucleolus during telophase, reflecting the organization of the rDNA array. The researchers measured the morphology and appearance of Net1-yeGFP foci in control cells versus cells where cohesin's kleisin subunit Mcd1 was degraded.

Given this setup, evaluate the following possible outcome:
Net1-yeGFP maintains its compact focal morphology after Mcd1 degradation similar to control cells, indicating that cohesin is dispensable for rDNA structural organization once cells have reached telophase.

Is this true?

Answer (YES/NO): NO